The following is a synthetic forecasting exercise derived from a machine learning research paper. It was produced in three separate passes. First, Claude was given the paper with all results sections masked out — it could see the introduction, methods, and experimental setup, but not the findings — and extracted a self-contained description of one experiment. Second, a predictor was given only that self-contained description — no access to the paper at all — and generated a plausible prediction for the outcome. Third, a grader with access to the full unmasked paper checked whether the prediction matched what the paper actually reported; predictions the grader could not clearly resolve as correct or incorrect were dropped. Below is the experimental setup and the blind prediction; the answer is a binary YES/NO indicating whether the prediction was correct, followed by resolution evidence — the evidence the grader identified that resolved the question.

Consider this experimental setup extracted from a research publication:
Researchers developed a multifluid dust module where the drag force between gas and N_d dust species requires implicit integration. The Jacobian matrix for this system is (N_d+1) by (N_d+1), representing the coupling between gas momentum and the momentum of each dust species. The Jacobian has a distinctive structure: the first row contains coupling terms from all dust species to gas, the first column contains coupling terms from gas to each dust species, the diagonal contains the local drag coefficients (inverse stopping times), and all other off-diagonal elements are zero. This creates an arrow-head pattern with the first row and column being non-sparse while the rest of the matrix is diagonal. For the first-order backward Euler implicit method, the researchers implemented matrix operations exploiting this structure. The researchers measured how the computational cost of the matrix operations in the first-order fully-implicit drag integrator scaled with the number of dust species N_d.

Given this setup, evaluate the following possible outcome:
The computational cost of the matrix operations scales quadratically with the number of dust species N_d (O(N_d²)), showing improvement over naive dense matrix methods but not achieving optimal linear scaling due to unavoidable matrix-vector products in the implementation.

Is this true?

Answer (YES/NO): NO